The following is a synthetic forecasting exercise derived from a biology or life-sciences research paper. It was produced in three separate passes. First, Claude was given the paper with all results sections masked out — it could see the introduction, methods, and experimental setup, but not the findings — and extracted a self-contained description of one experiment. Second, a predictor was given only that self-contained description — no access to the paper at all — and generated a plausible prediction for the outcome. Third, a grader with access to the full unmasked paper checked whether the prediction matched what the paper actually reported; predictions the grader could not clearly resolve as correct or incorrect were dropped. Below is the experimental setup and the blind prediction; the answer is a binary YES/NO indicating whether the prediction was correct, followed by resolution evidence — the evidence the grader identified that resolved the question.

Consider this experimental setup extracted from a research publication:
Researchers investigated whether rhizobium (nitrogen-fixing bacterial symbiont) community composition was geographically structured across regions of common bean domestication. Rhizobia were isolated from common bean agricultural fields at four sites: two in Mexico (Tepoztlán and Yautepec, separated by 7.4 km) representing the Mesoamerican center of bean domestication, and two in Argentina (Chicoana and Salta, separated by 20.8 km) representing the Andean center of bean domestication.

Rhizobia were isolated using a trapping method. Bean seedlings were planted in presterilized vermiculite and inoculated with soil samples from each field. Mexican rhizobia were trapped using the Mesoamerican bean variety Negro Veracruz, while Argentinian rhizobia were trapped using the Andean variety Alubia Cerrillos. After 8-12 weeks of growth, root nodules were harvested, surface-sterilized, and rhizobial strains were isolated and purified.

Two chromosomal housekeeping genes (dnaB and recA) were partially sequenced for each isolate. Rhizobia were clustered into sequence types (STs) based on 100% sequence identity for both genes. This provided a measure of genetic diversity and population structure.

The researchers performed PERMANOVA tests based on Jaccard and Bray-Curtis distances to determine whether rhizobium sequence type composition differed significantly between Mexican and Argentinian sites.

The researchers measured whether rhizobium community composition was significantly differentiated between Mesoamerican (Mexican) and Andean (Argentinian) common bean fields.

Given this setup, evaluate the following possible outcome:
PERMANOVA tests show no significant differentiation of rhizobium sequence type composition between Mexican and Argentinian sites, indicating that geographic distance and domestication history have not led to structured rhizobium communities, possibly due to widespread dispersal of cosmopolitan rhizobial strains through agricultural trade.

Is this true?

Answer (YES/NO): NO